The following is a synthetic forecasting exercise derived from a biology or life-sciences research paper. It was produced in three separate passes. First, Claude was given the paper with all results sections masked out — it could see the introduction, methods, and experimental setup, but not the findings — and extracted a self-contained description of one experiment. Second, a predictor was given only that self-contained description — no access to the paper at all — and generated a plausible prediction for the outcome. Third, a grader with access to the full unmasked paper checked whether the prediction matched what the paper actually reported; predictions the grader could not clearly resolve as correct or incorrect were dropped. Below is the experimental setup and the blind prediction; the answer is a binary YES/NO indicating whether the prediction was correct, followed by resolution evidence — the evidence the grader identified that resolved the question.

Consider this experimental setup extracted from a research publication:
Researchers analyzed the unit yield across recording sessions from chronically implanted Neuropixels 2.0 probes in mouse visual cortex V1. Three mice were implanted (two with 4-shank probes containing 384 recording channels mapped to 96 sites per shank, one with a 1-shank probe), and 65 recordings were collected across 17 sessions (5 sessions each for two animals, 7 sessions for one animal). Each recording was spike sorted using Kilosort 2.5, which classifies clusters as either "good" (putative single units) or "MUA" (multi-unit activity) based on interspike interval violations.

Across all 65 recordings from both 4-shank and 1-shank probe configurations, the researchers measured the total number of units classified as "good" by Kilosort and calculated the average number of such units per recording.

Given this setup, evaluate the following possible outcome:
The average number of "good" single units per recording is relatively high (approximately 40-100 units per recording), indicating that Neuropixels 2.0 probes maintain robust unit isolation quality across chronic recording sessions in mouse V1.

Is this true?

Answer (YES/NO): YES